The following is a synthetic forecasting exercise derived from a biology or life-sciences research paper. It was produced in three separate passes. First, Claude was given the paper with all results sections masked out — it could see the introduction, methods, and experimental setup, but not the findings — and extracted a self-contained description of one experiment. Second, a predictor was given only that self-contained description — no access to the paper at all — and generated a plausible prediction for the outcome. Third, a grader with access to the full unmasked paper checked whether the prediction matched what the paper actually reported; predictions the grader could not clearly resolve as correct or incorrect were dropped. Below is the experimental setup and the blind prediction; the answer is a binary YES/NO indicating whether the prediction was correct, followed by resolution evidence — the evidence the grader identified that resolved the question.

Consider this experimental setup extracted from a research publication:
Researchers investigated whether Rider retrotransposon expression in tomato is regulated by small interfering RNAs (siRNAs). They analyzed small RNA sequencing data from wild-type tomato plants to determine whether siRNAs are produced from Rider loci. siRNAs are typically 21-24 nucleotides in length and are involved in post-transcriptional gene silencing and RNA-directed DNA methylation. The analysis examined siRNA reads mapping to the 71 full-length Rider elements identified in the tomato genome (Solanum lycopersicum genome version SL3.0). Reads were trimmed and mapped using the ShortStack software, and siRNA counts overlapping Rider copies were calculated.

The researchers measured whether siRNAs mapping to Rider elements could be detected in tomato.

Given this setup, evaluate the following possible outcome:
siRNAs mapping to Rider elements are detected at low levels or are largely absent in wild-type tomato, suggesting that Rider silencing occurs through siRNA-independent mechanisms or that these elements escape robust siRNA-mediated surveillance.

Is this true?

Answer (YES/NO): NO